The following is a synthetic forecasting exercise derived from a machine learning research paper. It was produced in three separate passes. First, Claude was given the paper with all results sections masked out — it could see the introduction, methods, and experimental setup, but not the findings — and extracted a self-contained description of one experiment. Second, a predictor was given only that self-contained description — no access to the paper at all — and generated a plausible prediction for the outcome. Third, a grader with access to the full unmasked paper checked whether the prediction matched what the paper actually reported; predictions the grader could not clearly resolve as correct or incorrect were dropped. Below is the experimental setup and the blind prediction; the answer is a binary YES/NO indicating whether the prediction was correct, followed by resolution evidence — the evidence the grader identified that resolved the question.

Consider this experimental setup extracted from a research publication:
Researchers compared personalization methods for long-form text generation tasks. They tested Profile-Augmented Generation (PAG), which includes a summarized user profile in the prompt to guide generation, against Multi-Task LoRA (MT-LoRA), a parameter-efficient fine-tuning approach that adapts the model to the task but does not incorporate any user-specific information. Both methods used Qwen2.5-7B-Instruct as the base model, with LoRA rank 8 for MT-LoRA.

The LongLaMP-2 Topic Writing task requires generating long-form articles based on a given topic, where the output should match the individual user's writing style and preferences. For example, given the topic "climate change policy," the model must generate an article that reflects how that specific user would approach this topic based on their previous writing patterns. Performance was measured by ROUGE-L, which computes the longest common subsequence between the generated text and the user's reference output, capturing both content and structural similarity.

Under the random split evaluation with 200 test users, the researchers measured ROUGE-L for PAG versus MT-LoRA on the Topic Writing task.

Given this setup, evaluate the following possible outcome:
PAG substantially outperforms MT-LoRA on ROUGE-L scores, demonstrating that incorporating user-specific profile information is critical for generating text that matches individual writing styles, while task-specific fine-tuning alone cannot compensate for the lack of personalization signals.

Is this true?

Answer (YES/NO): NO